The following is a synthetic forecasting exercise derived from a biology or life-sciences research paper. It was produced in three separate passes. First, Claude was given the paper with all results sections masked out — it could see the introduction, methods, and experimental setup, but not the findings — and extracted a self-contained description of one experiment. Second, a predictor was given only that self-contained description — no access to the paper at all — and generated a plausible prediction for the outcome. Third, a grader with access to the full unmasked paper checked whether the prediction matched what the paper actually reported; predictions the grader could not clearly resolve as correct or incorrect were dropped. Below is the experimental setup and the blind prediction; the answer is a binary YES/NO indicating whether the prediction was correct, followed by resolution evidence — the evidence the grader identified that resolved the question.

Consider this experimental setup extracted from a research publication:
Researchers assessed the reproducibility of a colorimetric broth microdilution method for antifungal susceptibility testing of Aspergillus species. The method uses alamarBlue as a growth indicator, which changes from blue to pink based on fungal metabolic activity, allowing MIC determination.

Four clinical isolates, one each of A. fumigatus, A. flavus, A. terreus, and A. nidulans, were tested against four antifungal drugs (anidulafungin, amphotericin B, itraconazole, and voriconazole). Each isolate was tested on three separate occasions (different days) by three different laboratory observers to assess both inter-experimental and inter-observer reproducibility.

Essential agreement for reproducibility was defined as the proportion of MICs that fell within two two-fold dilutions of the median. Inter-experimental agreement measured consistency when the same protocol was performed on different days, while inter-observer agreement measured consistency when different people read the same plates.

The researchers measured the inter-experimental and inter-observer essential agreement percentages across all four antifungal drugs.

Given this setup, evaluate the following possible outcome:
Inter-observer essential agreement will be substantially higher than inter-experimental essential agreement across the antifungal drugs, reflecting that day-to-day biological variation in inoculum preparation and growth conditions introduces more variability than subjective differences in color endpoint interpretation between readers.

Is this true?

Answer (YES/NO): NO